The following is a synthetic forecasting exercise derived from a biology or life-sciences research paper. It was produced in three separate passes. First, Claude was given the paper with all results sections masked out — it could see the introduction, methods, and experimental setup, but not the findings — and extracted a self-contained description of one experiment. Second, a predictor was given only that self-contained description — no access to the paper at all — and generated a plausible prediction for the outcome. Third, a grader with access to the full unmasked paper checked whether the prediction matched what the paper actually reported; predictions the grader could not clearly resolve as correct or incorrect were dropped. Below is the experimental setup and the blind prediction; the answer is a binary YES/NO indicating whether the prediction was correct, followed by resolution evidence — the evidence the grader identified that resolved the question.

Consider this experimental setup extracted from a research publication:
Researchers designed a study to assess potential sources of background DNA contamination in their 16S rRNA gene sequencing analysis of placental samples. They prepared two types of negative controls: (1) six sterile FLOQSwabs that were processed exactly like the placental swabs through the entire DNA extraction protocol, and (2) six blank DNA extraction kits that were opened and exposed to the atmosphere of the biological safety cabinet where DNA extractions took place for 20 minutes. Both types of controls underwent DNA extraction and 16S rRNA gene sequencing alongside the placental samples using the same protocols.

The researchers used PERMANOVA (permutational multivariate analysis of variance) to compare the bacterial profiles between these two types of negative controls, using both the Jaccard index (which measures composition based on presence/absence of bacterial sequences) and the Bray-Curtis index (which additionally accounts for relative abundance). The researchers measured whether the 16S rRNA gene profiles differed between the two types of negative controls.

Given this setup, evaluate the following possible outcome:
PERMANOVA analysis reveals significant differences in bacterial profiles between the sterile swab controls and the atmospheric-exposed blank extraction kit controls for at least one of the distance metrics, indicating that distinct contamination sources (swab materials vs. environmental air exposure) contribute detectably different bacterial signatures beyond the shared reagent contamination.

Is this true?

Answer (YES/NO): NO